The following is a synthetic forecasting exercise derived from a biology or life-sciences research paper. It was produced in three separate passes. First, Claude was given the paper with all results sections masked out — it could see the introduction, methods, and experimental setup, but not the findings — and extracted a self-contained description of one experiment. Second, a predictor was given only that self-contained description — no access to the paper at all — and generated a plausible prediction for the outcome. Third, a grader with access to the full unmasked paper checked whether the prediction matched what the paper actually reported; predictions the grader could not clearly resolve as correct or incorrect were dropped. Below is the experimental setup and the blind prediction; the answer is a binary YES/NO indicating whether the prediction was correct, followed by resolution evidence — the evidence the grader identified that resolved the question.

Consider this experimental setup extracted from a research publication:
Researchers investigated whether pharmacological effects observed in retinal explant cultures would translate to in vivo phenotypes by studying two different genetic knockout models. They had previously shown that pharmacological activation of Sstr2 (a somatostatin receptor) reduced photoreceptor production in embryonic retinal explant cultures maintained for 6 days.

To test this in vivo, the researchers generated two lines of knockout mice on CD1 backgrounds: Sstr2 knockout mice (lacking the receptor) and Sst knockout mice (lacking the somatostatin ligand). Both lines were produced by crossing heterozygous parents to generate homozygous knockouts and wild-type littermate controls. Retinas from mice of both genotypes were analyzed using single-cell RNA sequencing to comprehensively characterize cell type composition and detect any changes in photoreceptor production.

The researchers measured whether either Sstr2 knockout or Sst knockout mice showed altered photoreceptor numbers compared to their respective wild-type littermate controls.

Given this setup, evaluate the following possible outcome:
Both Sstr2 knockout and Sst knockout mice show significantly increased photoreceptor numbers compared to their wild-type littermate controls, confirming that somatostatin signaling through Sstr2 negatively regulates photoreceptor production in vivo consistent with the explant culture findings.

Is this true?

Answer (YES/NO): NO